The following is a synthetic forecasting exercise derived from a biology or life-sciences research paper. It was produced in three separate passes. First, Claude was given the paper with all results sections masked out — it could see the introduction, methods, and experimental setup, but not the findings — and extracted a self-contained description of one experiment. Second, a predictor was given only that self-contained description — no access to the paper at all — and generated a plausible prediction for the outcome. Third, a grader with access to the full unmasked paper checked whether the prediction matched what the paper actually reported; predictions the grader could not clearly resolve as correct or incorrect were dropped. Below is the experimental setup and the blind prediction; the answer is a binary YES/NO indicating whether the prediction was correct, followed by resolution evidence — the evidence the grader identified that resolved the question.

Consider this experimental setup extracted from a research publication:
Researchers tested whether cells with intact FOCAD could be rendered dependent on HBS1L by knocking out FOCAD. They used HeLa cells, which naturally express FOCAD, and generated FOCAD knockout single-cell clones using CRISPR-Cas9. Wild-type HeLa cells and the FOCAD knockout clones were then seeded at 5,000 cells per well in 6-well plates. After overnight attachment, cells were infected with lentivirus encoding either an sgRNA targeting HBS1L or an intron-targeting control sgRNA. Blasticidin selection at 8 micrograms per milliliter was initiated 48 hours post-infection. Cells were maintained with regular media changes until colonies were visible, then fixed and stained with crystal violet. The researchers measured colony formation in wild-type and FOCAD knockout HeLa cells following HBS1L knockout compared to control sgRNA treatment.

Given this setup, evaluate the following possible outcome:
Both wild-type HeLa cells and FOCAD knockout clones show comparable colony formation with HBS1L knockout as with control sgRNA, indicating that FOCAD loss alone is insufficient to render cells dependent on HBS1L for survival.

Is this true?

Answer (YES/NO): NO